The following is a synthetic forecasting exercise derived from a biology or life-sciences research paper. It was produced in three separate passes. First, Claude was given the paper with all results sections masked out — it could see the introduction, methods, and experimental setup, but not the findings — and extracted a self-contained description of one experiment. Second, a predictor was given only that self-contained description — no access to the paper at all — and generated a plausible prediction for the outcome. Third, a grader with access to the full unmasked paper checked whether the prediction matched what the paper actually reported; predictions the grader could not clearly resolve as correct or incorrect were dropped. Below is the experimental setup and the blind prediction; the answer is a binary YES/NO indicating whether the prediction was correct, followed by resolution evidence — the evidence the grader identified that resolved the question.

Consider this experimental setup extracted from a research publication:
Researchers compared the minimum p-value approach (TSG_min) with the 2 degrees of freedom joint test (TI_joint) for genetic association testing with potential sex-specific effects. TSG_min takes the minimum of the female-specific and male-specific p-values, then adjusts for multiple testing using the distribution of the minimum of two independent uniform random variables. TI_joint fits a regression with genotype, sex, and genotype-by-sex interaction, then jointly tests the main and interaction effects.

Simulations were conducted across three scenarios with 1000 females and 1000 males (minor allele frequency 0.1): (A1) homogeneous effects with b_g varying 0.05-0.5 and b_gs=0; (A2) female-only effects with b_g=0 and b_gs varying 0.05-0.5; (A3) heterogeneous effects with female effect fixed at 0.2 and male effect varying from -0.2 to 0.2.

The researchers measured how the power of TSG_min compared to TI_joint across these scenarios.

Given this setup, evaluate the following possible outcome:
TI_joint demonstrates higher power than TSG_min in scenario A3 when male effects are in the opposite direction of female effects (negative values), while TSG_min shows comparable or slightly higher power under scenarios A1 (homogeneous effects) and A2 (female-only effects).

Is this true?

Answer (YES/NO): NO